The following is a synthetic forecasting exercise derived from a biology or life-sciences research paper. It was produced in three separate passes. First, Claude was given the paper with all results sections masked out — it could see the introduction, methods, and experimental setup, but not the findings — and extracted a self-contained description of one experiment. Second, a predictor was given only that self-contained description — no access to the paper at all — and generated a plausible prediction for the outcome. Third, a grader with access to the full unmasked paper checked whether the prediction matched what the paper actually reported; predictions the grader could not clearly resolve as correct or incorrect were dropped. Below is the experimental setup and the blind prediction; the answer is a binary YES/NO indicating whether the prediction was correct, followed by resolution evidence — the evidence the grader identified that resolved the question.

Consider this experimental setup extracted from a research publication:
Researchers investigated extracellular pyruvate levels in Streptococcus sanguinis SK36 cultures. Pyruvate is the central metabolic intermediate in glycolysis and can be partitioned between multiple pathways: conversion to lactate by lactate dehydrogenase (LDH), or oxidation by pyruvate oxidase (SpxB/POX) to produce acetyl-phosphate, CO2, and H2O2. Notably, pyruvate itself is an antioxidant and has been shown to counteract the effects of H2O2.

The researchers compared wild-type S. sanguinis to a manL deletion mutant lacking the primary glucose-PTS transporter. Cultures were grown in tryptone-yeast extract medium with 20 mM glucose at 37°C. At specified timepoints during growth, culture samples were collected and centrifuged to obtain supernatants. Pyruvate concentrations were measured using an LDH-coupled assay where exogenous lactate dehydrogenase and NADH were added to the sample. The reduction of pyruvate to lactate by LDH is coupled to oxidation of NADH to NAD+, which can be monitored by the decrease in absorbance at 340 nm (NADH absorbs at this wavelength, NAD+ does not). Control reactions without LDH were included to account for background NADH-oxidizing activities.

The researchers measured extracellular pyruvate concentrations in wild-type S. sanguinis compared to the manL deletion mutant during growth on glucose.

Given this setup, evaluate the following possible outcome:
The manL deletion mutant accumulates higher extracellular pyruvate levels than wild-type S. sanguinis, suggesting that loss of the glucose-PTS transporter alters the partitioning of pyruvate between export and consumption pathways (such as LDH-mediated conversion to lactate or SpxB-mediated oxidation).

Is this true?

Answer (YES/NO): YES